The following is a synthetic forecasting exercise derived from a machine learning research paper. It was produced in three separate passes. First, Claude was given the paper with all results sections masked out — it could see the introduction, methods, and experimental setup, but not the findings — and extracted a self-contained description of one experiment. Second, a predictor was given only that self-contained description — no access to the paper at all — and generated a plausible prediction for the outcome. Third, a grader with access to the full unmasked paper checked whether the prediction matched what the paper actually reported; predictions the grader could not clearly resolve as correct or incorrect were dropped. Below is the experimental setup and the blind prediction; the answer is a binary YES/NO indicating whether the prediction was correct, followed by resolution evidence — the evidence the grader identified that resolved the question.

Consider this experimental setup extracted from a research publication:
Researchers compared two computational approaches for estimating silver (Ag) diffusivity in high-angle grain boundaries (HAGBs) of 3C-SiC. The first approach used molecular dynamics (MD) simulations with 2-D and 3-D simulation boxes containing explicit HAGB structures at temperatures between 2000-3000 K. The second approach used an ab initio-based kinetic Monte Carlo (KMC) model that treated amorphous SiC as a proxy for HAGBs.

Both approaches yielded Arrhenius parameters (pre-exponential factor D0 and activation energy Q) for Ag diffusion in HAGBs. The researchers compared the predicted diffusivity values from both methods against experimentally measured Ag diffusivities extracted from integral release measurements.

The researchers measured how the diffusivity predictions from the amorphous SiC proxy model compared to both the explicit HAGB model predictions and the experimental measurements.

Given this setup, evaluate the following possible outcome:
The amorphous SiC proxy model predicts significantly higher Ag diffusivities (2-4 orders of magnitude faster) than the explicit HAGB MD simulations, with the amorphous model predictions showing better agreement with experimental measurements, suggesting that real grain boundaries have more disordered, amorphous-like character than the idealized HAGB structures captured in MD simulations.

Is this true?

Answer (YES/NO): NO